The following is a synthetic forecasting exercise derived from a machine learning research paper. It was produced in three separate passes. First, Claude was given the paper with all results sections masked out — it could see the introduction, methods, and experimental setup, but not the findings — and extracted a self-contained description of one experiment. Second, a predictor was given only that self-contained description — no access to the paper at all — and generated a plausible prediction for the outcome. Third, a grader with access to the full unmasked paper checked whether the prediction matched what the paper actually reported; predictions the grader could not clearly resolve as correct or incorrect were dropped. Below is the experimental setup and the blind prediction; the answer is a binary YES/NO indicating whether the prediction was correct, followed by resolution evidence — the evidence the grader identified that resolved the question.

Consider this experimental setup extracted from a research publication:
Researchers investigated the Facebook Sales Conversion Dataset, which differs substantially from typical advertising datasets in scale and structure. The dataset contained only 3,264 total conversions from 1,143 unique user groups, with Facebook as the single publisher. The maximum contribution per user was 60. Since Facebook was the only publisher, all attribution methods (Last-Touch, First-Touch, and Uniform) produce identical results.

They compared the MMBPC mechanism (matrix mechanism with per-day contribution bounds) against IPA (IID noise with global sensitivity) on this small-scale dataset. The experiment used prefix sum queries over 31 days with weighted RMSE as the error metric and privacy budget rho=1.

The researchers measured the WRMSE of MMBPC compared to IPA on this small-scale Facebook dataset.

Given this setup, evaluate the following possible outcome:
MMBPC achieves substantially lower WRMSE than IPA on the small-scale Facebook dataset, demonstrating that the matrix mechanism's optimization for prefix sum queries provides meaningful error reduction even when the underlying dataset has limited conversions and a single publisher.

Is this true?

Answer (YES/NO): YES